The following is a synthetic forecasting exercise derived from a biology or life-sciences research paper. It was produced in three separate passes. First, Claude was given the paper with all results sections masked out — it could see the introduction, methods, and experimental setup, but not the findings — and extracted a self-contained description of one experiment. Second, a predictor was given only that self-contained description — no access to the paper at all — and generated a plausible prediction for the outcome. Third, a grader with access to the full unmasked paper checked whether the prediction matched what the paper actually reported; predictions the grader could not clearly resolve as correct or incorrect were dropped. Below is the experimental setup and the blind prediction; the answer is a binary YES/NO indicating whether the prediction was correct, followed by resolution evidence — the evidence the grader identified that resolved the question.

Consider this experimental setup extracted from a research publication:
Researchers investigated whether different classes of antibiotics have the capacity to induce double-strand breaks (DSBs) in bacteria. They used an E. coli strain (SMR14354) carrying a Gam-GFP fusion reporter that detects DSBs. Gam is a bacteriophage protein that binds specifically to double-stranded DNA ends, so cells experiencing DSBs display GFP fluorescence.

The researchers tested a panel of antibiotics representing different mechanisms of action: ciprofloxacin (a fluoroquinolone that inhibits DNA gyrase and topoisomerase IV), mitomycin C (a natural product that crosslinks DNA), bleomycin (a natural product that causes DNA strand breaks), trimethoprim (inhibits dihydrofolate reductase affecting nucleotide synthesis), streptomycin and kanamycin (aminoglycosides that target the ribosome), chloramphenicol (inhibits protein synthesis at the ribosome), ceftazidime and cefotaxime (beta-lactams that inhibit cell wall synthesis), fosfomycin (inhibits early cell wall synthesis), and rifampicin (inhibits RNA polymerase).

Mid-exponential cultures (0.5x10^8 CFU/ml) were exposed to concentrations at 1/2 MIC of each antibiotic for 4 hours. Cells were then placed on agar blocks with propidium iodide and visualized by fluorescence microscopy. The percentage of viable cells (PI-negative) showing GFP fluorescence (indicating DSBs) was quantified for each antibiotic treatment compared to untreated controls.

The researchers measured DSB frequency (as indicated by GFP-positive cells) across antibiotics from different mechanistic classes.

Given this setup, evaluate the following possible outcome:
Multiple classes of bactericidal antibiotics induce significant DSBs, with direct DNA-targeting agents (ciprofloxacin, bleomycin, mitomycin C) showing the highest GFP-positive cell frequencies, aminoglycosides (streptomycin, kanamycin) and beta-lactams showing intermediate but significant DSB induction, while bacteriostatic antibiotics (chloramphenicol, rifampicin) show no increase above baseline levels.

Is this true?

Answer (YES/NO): NO